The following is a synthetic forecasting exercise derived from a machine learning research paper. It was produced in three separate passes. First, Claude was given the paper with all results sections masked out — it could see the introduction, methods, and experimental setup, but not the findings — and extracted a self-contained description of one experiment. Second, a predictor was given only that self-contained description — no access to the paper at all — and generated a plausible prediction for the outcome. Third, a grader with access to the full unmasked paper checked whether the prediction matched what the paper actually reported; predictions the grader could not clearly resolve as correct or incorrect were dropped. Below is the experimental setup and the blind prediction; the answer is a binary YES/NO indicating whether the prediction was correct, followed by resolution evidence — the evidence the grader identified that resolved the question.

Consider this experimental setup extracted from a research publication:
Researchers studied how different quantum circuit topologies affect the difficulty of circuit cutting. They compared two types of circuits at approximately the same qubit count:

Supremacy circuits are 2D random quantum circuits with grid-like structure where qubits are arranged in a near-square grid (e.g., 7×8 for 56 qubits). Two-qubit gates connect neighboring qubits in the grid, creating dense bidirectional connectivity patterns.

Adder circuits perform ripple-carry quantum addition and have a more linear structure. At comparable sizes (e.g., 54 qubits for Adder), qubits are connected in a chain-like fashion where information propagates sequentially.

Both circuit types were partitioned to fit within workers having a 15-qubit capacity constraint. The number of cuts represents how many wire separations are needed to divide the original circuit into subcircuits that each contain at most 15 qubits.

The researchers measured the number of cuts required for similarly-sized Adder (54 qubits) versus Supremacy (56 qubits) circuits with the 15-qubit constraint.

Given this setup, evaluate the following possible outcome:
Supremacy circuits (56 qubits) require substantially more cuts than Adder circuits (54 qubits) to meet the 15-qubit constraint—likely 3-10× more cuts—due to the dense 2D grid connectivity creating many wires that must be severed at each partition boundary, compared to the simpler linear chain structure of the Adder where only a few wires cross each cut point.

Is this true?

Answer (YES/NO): YES